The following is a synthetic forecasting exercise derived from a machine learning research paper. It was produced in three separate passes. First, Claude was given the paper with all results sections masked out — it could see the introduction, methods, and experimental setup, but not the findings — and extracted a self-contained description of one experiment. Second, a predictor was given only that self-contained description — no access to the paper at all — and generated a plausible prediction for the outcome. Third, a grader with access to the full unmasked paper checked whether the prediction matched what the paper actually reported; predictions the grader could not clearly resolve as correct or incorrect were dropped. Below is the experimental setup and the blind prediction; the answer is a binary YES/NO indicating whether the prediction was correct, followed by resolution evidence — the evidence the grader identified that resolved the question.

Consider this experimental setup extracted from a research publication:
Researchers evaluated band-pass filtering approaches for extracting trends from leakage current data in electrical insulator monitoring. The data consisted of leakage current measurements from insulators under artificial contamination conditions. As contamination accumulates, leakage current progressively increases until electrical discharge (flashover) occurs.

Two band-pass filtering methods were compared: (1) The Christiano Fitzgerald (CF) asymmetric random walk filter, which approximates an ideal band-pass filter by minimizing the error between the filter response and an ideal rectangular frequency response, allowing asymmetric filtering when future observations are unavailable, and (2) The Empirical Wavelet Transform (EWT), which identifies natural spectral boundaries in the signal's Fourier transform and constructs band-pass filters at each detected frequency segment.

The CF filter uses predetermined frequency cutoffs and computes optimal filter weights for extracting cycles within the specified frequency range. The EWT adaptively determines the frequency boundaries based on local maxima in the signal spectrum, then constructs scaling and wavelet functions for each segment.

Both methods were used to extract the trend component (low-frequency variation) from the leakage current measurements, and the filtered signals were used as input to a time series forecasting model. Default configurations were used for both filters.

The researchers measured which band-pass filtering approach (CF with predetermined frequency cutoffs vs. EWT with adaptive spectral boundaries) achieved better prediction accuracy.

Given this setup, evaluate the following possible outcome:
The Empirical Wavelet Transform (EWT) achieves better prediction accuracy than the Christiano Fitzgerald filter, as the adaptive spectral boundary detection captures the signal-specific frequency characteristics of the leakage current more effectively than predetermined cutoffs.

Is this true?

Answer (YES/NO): YES